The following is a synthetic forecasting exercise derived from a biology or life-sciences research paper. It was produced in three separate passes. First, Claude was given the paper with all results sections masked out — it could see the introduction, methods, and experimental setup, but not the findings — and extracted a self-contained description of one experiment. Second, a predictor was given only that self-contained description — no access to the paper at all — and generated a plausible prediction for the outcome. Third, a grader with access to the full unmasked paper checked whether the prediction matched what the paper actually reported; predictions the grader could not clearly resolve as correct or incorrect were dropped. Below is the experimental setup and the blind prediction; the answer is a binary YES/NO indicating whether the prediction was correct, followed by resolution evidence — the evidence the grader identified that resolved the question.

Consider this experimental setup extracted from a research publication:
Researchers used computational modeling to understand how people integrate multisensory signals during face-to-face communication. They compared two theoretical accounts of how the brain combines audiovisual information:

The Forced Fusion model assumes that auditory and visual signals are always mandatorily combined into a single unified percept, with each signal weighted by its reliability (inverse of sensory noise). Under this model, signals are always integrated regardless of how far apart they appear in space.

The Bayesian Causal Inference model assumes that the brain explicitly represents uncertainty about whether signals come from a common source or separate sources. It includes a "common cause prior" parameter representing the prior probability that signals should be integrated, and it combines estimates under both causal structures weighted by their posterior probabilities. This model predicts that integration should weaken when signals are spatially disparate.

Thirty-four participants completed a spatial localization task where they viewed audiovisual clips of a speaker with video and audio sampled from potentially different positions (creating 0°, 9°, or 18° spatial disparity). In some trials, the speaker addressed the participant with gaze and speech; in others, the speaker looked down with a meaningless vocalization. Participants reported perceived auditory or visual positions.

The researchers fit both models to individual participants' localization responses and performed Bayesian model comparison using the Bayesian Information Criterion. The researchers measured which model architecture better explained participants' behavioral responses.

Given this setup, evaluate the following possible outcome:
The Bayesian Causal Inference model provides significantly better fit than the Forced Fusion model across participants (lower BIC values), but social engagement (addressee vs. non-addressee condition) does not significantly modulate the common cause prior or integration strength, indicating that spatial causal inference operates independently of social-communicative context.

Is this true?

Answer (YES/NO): NO